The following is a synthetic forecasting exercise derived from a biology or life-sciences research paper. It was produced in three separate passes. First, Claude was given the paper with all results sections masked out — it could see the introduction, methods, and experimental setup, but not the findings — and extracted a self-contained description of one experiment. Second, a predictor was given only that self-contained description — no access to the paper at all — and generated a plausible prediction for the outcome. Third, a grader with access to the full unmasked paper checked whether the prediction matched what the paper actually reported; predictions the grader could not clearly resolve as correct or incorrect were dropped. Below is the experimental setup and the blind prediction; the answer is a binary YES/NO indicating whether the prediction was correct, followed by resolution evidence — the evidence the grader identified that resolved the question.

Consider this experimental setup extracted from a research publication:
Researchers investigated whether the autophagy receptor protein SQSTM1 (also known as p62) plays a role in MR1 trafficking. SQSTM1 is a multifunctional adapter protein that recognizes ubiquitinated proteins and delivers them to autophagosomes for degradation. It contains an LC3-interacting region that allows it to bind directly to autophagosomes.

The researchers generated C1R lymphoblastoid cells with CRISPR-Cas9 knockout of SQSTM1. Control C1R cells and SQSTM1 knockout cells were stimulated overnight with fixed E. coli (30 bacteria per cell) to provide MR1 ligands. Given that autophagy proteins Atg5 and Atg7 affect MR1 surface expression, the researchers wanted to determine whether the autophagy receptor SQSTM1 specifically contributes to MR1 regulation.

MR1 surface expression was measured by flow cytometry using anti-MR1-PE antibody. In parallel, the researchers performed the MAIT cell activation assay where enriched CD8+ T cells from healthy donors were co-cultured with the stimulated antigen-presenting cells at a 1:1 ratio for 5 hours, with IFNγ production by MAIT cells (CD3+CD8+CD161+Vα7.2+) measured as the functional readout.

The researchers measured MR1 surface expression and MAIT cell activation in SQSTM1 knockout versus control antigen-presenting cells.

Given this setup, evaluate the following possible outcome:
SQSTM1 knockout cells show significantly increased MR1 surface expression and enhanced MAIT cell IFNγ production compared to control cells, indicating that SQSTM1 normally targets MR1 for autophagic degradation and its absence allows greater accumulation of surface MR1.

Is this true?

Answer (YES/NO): NO